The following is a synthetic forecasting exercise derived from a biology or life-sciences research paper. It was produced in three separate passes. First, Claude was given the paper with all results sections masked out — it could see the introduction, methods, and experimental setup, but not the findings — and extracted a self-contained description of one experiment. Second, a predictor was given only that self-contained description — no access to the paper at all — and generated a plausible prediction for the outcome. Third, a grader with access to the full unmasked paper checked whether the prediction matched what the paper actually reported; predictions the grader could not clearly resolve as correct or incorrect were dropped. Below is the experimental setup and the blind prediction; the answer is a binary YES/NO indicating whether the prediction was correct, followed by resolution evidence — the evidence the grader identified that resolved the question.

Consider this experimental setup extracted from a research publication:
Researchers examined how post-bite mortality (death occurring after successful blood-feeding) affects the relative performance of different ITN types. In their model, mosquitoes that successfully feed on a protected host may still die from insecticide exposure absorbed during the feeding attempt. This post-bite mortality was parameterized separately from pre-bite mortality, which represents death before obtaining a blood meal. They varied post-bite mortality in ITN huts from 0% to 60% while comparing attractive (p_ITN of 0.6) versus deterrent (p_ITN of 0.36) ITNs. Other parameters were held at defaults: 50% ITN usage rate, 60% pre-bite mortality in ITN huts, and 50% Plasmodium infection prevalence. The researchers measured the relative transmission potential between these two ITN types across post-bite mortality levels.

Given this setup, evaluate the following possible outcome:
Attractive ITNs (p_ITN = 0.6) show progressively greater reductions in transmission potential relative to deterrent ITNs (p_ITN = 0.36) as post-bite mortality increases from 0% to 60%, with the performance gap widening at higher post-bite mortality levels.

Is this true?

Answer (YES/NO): NO